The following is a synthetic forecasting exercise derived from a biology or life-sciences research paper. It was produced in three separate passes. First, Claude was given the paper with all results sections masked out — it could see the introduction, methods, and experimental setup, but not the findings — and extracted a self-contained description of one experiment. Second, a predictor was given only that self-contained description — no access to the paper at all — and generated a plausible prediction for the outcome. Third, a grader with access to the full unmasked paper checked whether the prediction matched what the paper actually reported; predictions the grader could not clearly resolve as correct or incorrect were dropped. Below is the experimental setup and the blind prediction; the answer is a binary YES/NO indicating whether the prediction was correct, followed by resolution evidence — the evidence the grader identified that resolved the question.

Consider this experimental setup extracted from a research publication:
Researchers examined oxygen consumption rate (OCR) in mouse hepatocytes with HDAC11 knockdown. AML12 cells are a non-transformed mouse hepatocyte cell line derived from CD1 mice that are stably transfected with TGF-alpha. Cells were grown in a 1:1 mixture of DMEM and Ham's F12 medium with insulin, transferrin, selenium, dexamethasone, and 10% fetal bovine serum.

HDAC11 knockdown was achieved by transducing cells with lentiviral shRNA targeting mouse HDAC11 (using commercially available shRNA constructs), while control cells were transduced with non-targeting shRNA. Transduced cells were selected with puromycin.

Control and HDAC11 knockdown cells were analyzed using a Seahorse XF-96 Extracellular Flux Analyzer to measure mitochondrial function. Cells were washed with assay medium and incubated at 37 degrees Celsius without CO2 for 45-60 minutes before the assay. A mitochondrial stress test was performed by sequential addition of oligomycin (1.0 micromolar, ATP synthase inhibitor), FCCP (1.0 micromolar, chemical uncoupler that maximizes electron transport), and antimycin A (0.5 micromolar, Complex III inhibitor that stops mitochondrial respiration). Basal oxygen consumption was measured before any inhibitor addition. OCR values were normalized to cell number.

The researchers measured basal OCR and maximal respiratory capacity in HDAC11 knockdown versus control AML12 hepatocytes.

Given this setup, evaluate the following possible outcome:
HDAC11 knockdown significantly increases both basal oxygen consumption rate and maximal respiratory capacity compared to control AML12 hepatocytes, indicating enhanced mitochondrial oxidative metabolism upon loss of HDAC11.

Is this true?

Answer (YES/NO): YES